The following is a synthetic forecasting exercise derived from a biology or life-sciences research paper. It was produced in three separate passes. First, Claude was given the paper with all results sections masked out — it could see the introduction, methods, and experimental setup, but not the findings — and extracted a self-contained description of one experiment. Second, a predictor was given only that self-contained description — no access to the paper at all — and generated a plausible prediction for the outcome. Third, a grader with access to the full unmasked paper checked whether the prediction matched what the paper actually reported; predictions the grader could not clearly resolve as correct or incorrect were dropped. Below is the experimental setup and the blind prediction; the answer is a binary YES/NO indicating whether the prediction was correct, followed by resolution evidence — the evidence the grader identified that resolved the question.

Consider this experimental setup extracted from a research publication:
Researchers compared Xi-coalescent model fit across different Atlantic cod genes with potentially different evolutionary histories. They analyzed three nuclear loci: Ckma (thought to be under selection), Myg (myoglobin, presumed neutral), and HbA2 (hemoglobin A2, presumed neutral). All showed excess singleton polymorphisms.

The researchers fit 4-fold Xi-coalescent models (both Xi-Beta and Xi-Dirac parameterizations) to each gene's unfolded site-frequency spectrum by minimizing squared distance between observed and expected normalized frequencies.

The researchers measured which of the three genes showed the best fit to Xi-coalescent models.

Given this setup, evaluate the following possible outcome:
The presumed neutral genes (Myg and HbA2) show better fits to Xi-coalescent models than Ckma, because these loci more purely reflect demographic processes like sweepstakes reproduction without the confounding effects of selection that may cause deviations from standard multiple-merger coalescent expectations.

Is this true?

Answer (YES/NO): NO